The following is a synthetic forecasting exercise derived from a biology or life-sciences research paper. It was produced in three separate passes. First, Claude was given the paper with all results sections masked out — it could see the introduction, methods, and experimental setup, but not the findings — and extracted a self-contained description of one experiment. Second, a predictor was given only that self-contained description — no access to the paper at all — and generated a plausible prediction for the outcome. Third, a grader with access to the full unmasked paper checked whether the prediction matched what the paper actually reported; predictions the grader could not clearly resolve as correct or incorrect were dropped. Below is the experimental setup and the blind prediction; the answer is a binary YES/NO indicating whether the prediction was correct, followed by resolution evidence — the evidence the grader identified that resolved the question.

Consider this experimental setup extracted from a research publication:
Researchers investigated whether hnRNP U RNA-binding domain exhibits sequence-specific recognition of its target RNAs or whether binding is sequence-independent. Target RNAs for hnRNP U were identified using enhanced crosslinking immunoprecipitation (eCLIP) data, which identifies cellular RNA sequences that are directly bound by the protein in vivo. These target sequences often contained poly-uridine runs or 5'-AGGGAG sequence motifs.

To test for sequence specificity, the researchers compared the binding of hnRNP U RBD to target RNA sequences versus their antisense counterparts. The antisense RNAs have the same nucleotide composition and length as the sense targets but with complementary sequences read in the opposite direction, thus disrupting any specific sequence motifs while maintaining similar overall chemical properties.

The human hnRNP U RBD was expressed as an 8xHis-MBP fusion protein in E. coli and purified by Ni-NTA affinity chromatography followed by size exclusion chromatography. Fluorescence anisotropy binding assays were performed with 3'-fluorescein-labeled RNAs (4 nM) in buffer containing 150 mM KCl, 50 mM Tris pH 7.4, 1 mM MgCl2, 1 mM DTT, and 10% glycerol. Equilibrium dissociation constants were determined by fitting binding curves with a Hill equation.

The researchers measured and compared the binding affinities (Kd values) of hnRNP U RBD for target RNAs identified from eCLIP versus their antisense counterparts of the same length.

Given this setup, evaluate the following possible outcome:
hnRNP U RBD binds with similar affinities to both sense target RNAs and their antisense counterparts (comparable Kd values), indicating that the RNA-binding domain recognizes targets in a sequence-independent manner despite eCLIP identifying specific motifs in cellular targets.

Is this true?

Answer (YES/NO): YES